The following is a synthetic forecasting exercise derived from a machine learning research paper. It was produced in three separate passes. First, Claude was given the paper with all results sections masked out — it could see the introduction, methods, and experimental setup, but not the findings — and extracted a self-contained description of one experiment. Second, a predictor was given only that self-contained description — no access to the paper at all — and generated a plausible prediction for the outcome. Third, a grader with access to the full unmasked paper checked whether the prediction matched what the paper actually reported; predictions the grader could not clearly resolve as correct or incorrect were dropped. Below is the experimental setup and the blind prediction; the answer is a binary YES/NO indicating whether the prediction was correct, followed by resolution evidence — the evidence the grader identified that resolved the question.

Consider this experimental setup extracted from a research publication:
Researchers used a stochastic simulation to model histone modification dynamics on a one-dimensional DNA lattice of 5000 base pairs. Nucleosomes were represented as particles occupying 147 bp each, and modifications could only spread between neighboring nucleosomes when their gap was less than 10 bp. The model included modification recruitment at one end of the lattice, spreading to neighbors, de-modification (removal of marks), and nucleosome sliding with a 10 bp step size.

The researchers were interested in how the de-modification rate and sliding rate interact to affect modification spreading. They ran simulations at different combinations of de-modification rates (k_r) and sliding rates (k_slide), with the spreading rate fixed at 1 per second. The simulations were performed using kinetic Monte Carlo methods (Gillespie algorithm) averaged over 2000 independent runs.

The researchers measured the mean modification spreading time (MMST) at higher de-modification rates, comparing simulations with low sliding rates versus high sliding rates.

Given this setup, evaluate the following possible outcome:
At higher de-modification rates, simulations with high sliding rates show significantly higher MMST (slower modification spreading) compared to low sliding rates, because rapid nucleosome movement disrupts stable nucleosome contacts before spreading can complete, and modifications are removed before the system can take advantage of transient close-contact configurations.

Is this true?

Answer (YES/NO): NO